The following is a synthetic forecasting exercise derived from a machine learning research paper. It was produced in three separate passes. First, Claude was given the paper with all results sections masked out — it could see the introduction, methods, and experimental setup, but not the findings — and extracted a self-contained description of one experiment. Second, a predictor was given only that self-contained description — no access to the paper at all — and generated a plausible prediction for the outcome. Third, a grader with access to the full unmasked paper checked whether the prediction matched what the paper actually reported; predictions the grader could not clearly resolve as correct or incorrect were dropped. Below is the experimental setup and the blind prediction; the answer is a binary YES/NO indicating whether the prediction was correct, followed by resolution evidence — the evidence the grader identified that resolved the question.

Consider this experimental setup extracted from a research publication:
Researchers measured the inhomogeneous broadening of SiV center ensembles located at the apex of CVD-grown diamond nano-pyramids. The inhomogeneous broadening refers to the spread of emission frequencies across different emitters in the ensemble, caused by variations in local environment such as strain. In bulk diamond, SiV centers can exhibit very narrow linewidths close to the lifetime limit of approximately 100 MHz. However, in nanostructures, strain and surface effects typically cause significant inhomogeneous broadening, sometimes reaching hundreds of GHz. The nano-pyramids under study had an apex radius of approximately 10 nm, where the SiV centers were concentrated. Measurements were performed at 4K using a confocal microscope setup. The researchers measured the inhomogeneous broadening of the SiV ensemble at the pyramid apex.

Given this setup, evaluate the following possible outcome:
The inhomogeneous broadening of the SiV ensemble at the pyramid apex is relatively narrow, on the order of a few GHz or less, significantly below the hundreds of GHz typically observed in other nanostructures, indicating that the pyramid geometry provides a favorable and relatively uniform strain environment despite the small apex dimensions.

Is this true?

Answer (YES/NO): NO